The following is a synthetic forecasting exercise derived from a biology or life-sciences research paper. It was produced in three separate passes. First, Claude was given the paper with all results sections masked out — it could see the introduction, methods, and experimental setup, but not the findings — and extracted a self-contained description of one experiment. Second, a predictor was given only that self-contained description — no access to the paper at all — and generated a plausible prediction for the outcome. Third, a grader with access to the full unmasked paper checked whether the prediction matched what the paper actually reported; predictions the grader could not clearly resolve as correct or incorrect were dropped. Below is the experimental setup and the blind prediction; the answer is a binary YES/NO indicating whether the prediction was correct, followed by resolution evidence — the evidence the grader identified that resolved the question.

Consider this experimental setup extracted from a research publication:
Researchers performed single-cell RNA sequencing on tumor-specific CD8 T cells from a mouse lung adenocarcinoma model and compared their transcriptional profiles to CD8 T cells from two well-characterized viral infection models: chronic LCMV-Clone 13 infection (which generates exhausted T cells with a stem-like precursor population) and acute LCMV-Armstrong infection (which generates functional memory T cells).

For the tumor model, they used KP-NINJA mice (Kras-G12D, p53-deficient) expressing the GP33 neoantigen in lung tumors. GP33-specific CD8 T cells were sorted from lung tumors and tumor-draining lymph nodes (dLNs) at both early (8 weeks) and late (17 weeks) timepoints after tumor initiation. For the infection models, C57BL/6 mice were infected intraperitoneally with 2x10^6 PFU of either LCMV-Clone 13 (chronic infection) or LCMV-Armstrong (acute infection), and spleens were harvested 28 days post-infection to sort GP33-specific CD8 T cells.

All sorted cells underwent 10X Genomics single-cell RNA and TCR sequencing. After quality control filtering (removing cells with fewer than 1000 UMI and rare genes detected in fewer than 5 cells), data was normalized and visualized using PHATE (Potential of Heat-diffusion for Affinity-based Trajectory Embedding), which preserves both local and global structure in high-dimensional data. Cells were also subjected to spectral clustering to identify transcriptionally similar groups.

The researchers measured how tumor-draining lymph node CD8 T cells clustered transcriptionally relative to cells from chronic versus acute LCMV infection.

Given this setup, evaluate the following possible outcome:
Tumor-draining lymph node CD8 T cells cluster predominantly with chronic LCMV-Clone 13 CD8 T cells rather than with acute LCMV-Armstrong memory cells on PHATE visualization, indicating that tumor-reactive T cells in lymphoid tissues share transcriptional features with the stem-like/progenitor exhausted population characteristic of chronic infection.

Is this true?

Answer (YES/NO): YES